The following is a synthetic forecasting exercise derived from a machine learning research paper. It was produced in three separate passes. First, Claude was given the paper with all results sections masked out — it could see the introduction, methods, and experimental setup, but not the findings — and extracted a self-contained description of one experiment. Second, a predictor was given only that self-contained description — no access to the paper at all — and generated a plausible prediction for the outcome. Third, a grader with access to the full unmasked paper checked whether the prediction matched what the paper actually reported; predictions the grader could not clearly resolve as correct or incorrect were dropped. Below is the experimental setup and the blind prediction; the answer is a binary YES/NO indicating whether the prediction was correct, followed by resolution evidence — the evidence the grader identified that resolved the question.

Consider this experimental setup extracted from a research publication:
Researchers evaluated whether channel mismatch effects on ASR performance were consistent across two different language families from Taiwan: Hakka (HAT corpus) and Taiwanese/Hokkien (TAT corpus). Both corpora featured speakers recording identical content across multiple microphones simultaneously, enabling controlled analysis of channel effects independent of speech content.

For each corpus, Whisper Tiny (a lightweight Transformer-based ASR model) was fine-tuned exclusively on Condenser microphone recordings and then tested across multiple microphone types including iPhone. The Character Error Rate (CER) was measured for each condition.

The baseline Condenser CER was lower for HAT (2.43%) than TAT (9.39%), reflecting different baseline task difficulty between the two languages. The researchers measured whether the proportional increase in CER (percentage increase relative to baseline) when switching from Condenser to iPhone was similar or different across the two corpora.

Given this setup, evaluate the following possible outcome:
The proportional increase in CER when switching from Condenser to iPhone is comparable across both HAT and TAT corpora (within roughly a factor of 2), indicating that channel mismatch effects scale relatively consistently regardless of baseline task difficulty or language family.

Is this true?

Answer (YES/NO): NO